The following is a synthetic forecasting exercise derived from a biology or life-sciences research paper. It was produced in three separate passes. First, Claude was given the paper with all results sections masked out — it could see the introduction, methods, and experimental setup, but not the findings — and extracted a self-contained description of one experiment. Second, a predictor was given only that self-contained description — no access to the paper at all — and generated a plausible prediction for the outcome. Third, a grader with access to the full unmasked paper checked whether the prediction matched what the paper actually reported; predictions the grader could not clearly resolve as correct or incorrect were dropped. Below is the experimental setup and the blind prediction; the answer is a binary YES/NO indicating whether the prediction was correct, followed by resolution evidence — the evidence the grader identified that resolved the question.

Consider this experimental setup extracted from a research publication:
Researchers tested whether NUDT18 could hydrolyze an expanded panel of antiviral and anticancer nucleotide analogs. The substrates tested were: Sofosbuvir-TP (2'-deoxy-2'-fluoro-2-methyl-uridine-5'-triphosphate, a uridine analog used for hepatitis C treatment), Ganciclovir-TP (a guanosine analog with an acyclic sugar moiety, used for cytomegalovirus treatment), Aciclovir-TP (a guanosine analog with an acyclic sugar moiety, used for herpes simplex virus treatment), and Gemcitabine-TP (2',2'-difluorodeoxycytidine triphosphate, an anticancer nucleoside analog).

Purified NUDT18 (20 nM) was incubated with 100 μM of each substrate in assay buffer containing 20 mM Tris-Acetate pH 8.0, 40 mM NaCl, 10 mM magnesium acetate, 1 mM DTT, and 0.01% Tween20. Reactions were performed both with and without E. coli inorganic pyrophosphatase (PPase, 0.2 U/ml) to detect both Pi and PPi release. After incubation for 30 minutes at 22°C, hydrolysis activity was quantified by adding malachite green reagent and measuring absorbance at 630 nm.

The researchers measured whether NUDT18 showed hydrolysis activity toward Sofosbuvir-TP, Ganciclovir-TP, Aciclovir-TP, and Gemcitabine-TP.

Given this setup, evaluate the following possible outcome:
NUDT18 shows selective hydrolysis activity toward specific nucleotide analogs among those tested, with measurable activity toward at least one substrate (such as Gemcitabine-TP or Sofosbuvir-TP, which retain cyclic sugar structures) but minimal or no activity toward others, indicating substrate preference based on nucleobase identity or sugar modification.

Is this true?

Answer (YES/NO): NO